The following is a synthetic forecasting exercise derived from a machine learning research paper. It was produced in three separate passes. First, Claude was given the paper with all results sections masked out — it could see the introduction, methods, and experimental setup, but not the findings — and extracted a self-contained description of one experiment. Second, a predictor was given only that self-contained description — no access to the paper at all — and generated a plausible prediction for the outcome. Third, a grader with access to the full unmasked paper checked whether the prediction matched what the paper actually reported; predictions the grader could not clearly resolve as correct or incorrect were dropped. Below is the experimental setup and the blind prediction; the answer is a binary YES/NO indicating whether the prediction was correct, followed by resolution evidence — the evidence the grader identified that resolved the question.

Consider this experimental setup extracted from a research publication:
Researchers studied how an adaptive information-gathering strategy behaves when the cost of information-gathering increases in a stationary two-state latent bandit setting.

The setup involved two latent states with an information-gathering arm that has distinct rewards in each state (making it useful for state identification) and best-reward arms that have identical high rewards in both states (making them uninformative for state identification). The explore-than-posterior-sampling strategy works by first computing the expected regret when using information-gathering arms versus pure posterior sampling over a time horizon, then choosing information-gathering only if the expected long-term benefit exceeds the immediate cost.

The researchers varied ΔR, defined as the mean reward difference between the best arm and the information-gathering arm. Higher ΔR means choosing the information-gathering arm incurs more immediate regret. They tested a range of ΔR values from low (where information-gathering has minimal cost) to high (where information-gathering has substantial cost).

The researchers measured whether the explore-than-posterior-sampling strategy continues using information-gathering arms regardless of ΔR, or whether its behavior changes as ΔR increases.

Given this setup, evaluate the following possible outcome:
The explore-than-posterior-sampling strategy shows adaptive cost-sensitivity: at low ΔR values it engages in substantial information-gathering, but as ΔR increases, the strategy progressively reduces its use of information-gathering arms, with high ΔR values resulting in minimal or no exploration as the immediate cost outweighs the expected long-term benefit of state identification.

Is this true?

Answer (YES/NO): YES